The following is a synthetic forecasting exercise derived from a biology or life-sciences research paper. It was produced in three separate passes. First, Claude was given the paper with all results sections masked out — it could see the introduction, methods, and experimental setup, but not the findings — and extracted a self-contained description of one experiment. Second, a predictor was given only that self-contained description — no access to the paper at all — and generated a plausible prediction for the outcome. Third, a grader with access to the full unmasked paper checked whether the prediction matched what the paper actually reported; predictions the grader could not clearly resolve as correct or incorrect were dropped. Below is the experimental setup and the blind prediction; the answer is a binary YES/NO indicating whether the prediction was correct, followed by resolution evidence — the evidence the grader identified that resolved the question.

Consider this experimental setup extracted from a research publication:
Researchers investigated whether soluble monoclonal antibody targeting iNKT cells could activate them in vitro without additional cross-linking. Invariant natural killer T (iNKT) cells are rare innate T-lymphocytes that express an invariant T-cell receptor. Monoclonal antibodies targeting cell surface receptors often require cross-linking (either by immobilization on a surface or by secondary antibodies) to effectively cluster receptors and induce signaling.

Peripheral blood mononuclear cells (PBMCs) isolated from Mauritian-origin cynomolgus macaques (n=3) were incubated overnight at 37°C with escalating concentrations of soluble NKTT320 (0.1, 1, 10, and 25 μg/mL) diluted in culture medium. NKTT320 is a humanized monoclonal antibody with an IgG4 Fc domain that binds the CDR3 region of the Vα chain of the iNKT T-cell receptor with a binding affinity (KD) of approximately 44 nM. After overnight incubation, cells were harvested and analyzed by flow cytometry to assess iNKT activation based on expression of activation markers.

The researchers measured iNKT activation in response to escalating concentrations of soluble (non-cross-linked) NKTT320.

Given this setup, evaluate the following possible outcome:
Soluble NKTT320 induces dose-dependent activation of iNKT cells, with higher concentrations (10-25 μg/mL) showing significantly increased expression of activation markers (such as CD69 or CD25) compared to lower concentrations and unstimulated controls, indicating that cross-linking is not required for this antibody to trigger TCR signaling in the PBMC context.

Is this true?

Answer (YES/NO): NO